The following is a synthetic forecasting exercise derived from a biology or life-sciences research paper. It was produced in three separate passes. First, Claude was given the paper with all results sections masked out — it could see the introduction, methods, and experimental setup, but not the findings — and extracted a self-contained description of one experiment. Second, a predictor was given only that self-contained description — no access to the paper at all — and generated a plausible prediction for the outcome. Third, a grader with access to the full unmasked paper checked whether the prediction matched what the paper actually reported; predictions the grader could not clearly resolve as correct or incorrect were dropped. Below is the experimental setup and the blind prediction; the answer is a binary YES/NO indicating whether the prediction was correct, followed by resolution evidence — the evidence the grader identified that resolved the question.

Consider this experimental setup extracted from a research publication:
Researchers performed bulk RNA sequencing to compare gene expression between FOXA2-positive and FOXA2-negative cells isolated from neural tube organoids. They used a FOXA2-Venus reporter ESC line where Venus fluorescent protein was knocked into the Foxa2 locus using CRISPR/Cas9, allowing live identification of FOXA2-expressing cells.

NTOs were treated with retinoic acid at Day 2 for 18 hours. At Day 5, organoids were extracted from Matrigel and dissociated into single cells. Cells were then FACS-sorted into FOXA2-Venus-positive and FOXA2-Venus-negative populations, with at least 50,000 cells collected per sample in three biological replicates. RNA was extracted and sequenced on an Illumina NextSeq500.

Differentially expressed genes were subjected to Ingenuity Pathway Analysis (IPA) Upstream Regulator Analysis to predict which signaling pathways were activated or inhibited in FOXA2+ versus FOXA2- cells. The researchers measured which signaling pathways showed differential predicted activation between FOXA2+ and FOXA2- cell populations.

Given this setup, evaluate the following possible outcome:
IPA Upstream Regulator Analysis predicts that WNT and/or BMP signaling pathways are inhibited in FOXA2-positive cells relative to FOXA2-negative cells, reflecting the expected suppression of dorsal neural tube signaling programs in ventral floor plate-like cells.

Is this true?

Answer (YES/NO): NO